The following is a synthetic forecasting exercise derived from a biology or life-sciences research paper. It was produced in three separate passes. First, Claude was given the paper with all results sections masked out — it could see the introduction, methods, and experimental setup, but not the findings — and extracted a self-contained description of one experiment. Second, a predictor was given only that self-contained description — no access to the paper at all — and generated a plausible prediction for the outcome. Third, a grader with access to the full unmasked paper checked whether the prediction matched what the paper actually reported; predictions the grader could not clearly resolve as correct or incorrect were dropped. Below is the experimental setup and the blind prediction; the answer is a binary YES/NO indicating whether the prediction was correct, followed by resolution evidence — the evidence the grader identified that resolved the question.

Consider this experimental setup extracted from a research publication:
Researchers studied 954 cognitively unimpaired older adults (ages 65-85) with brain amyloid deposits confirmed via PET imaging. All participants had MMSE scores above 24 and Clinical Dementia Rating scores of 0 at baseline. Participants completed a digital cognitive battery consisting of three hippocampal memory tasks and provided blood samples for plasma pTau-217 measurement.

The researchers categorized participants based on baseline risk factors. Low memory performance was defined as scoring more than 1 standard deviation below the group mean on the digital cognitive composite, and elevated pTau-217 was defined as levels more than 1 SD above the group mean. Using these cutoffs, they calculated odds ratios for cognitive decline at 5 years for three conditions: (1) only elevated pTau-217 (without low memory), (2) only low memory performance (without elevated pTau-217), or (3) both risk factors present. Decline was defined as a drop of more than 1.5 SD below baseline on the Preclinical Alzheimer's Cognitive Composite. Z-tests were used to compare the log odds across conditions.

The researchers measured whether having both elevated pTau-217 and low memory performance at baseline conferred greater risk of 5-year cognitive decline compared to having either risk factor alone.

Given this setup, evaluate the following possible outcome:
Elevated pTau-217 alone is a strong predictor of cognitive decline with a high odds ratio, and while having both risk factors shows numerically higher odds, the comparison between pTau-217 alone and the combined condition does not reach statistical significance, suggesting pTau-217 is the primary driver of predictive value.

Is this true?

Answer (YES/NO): NO